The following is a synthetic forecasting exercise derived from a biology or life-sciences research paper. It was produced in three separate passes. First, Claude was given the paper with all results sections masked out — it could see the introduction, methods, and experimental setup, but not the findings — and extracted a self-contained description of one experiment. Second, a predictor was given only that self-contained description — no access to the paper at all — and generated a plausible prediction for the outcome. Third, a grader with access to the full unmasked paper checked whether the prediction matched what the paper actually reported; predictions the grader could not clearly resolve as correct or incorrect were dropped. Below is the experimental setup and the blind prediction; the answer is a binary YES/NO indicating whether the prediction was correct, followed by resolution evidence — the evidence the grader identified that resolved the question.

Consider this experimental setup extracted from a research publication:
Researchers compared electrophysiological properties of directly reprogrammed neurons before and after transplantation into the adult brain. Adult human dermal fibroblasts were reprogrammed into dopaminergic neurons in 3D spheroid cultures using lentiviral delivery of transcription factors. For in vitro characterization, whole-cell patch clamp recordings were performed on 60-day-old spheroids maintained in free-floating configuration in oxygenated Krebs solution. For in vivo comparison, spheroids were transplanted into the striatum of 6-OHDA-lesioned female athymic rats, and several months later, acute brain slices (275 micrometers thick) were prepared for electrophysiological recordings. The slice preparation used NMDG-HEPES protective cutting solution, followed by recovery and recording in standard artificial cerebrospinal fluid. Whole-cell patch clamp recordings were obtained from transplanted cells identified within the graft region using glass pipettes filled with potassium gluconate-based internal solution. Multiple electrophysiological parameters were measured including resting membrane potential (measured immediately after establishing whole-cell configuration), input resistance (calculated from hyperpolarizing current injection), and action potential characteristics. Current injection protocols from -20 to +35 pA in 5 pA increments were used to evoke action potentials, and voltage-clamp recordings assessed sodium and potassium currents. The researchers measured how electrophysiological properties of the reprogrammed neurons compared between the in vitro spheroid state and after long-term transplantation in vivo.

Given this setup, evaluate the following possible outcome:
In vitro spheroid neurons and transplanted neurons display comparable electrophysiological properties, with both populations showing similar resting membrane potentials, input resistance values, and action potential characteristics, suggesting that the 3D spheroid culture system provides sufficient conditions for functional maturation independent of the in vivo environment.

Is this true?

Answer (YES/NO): NO